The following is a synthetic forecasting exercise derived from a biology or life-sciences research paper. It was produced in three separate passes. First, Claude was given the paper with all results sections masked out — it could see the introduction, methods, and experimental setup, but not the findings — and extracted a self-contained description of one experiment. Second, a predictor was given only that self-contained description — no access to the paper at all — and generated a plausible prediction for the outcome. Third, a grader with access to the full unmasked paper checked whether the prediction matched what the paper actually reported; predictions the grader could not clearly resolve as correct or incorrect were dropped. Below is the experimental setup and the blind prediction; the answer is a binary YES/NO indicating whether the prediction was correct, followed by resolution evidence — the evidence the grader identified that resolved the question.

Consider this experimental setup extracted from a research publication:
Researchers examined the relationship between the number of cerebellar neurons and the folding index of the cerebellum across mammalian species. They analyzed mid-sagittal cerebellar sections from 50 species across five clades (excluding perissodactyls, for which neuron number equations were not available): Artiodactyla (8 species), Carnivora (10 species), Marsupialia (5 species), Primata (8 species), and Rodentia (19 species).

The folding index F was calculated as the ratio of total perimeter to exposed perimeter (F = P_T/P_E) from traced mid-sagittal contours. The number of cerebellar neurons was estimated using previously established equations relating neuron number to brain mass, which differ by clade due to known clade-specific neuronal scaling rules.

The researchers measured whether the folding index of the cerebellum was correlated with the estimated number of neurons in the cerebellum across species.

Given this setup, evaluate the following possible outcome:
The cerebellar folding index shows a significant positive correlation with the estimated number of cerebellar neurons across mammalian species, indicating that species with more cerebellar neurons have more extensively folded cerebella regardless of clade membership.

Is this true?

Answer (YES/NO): NO